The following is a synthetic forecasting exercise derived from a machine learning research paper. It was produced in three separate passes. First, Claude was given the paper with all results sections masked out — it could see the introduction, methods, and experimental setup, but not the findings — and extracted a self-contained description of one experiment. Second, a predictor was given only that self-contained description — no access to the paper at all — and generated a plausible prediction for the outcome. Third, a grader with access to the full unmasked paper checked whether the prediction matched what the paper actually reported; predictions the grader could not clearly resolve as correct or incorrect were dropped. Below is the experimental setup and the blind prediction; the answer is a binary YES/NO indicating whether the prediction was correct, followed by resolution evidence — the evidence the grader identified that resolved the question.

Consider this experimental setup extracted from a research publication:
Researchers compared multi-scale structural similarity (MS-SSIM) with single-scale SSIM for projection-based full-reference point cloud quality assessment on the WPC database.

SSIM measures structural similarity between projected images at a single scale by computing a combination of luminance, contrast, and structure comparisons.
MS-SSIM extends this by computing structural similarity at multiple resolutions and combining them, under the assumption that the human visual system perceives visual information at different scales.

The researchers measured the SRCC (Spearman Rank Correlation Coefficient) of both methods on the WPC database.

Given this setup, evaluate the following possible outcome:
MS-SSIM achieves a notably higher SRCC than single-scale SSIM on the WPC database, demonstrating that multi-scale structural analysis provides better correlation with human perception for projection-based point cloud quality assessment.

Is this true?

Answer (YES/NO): YES